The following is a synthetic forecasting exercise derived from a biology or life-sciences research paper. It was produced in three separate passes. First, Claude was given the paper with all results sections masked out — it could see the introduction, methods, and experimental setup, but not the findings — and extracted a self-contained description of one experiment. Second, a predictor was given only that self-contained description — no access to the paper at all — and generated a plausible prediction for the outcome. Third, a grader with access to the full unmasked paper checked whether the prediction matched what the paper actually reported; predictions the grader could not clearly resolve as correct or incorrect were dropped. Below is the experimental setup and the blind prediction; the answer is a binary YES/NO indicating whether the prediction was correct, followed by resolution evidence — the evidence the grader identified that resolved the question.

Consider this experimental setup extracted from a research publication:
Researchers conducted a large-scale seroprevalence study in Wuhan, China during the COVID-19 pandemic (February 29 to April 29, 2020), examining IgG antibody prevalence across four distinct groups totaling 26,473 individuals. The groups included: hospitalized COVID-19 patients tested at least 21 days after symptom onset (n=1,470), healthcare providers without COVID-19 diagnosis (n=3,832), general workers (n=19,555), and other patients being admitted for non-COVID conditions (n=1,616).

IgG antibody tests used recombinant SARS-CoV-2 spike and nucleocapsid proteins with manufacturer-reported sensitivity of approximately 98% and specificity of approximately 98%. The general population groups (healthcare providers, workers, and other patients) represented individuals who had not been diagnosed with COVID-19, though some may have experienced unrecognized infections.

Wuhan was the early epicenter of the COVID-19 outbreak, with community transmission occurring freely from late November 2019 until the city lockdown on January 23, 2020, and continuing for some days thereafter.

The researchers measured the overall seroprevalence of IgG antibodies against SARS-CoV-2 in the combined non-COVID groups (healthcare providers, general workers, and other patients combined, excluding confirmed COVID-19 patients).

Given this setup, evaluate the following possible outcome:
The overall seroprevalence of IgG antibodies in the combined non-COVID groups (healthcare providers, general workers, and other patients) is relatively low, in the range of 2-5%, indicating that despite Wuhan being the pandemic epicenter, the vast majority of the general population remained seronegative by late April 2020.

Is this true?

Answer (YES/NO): YES